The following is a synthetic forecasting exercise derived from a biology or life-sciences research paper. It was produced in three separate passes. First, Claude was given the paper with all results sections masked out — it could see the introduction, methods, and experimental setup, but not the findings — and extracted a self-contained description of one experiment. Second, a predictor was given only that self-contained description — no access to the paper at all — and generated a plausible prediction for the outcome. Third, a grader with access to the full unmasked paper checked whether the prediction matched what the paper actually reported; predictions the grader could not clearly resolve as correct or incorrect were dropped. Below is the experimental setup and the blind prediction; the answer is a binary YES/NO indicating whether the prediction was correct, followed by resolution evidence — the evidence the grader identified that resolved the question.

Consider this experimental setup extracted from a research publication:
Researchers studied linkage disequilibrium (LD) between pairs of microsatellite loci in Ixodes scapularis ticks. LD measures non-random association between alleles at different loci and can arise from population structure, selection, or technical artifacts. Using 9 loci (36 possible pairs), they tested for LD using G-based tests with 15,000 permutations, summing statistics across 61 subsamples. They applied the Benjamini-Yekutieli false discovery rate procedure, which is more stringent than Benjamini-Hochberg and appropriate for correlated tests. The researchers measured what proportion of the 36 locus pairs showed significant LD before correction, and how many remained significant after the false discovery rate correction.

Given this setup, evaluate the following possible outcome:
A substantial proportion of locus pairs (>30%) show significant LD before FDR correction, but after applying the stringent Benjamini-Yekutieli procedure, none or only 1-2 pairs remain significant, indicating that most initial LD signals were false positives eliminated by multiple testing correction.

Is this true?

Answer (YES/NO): NO